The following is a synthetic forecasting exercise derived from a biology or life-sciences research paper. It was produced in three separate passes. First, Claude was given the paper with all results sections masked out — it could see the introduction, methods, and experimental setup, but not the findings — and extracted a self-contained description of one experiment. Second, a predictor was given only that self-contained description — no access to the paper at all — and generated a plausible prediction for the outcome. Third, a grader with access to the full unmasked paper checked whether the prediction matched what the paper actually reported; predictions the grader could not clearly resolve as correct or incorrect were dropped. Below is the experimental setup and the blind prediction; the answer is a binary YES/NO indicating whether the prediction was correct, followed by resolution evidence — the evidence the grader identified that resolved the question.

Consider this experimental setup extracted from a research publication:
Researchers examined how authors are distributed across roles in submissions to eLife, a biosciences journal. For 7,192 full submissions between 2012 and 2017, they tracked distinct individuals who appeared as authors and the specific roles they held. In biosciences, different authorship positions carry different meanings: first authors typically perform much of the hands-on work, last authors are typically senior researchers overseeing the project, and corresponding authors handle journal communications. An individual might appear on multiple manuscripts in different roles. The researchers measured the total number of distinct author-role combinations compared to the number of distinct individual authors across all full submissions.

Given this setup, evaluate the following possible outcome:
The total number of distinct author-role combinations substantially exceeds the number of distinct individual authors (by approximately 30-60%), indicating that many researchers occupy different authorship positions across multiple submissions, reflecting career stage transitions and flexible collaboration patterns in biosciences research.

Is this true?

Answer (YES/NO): YES